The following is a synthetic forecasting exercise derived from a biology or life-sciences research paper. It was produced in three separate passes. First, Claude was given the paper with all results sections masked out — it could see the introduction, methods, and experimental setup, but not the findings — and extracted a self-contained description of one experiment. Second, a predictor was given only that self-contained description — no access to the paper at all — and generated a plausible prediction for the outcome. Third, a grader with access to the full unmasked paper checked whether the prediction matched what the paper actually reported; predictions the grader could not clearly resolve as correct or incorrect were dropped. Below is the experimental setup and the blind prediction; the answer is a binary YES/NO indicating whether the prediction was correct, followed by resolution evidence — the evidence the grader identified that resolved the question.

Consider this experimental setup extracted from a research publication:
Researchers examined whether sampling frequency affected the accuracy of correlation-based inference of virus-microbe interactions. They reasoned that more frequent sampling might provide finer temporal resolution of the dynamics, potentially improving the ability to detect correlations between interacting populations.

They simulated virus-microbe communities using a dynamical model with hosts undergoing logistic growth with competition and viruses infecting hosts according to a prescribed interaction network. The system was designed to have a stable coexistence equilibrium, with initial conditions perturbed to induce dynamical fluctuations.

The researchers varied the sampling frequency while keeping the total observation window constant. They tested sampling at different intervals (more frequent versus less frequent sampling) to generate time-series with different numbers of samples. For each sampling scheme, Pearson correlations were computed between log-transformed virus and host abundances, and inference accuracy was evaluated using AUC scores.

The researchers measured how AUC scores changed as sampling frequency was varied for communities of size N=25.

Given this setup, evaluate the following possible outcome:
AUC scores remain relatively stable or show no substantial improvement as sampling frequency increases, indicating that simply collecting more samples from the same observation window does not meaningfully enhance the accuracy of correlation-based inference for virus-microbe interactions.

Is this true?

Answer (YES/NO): YES